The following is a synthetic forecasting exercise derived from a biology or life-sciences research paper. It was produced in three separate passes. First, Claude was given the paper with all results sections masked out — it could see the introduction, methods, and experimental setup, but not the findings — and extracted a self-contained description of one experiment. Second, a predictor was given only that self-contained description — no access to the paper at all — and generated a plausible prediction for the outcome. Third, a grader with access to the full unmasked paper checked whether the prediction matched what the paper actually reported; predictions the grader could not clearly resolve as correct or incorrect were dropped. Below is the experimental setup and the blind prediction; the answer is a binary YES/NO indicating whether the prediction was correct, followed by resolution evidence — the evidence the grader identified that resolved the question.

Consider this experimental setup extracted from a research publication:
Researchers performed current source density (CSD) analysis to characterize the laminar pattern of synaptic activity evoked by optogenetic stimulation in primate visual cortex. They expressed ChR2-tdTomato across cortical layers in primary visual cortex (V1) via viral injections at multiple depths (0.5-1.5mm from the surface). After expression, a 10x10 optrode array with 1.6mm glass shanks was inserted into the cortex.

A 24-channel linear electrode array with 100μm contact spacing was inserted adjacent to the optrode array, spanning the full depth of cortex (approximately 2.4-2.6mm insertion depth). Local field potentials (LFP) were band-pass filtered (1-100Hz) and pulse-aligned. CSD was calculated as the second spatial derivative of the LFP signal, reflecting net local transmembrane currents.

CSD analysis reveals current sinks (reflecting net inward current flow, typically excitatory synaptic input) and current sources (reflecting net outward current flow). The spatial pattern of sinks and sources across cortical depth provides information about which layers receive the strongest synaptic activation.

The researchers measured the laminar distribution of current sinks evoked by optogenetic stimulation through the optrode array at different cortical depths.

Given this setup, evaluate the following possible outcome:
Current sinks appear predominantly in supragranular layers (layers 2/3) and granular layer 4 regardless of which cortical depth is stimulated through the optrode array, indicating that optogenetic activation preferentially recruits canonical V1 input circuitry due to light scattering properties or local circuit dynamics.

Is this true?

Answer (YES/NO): NO